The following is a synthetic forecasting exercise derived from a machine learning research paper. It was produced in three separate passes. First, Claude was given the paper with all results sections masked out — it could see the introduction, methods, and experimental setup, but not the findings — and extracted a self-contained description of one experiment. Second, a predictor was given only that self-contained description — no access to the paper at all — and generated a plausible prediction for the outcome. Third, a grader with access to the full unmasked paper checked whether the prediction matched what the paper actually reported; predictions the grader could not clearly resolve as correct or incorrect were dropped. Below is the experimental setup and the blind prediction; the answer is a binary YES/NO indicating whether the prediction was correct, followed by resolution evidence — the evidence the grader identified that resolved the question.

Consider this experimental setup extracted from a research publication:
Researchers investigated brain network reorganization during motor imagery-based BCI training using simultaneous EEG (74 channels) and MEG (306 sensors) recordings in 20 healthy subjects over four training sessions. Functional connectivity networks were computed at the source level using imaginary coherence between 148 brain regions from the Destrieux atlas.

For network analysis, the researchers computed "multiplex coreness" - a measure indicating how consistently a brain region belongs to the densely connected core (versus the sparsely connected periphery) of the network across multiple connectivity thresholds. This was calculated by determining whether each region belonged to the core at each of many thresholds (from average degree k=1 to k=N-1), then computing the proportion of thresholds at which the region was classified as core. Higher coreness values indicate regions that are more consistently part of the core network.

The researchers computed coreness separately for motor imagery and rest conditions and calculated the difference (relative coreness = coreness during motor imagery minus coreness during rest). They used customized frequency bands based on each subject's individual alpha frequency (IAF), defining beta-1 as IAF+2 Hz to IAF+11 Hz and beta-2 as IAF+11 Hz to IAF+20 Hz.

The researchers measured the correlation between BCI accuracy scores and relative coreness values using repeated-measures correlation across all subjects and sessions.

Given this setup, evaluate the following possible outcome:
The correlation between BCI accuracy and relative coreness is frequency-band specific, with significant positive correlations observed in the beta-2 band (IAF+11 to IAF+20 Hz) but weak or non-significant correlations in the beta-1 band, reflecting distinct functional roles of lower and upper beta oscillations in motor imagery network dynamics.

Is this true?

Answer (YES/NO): NO